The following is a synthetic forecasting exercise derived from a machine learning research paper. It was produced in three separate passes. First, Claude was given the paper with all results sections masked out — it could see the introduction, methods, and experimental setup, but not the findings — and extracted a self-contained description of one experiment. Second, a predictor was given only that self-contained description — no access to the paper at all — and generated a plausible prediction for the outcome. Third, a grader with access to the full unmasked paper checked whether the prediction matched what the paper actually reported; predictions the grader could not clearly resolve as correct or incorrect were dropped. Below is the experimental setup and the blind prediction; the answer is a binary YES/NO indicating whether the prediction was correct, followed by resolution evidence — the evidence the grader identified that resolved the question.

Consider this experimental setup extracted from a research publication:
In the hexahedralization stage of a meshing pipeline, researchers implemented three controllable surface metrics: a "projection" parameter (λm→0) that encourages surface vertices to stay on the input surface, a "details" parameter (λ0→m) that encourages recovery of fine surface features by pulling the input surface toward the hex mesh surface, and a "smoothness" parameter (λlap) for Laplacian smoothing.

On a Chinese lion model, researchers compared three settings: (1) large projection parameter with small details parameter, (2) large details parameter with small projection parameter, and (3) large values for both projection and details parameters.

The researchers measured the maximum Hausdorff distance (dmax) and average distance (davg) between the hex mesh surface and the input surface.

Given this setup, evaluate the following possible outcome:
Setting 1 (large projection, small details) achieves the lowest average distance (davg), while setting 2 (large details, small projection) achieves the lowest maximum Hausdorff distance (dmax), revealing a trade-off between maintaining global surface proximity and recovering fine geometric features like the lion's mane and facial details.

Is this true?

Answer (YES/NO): NO